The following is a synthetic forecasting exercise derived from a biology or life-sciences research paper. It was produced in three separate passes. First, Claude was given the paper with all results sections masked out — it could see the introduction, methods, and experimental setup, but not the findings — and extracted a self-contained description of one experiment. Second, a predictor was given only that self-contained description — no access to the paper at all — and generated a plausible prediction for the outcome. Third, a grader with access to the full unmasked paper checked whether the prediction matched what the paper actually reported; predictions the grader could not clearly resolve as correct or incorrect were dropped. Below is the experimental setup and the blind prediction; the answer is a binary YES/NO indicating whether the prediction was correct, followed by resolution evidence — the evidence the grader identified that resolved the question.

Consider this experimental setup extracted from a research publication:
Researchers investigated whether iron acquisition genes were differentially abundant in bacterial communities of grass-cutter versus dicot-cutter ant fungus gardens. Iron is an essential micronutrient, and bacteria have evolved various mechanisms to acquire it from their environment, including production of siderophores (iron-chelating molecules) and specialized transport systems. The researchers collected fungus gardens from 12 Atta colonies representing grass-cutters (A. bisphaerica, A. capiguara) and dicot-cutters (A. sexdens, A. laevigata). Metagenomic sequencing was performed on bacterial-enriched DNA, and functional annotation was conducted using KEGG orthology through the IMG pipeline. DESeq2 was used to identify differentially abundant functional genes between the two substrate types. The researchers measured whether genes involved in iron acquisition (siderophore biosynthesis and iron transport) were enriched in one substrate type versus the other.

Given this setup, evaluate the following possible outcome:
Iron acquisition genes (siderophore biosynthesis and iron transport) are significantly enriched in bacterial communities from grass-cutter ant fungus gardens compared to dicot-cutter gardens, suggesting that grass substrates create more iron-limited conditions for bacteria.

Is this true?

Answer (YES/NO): NO